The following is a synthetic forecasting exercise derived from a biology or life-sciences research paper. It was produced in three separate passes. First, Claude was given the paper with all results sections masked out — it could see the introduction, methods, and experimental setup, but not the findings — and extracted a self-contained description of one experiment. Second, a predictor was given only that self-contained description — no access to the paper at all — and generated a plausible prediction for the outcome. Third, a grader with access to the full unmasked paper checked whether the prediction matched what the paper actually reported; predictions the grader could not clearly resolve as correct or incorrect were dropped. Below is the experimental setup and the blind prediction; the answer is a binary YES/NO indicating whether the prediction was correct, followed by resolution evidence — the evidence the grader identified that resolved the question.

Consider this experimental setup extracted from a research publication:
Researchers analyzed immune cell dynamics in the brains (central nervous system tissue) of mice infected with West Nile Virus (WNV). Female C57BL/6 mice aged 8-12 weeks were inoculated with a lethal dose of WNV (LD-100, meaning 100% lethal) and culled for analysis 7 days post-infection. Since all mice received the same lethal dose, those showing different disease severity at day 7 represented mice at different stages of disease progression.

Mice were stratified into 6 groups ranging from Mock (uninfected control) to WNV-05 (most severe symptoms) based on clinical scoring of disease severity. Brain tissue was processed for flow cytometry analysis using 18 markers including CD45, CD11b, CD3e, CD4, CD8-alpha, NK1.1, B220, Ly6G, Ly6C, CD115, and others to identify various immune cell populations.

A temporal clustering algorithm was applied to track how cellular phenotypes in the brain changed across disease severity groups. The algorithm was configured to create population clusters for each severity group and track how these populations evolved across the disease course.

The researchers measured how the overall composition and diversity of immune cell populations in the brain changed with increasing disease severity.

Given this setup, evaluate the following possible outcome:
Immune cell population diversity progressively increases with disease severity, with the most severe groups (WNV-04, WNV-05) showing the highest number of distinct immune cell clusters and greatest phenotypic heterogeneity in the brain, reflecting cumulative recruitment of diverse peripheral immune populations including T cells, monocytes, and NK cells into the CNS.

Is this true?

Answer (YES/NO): YES